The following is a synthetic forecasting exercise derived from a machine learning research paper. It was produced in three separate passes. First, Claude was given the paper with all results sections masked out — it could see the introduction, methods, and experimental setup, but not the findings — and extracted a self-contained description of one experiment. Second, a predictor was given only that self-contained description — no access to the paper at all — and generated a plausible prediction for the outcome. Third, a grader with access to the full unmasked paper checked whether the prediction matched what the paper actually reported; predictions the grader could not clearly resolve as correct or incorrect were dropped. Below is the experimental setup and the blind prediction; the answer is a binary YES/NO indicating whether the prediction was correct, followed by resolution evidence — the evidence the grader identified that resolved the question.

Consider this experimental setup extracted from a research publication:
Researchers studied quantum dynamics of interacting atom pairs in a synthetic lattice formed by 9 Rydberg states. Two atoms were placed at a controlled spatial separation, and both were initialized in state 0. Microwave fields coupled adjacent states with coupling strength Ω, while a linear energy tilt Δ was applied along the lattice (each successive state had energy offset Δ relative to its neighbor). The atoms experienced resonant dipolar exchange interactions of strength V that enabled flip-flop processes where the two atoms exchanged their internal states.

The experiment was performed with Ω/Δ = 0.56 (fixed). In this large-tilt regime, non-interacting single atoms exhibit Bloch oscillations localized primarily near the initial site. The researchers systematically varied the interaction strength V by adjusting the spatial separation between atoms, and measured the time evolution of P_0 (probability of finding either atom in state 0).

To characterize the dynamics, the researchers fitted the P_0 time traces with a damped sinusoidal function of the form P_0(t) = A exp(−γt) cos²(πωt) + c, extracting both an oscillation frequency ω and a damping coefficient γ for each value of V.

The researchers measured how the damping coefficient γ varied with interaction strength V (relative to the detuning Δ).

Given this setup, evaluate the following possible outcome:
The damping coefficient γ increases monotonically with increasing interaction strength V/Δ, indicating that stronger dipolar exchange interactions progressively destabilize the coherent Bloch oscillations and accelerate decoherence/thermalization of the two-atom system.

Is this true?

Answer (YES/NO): NO